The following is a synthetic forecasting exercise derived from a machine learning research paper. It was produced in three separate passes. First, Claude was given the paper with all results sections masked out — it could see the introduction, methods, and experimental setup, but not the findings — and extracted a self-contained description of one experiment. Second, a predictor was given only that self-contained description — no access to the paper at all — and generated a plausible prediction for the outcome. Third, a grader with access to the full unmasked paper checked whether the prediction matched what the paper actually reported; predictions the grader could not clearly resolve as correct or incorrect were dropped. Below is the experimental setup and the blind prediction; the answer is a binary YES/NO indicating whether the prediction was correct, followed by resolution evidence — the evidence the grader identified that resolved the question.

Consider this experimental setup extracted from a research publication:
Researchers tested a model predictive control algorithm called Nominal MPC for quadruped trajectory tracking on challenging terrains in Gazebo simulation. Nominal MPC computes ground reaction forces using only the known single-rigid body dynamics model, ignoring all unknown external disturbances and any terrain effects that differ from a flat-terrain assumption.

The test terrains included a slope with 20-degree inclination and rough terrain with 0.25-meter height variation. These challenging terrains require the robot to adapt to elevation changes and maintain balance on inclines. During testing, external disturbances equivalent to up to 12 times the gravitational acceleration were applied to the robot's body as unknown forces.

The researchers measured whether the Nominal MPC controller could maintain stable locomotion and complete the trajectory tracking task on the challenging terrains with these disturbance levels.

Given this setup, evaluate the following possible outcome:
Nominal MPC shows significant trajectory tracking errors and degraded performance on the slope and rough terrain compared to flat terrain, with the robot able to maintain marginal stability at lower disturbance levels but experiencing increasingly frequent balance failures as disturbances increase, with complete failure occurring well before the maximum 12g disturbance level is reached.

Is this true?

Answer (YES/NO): NO